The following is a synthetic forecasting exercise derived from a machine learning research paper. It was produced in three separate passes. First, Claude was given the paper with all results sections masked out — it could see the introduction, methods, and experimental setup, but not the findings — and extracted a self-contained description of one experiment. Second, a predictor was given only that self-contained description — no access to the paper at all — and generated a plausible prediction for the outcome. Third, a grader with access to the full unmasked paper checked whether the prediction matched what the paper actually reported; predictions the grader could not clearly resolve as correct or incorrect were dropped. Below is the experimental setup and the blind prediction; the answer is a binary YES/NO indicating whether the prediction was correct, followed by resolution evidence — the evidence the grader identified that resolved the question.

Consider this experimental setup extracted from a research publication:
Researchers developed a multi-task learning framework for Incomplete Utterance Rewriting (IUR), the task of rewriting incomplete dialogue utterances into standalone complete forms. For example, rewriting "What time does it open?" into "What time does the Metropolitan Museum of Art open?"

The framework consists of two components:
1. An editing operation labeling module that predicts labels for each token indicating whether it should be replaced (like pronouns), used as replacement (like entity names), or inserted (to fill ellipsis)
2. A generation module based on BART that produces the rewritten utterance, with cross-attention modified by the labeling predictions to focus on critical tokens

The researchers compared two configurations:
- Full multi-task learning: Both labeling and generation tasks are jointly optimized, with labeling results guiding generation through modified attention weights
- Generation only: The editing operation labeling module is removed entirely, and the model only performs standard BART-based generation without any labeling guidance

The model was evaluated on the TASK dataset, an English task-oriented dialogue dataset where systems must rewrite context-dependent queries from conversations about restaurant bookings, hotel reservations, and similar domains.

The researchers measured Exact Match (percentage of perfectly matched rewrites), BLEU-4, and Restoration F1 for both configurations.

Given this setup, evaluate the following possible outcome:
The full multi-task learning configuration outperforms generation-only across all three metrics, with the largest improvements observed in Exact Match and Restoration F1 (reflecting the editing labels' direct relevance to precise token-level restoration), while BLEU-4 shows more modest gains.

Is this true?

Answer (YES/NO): YES